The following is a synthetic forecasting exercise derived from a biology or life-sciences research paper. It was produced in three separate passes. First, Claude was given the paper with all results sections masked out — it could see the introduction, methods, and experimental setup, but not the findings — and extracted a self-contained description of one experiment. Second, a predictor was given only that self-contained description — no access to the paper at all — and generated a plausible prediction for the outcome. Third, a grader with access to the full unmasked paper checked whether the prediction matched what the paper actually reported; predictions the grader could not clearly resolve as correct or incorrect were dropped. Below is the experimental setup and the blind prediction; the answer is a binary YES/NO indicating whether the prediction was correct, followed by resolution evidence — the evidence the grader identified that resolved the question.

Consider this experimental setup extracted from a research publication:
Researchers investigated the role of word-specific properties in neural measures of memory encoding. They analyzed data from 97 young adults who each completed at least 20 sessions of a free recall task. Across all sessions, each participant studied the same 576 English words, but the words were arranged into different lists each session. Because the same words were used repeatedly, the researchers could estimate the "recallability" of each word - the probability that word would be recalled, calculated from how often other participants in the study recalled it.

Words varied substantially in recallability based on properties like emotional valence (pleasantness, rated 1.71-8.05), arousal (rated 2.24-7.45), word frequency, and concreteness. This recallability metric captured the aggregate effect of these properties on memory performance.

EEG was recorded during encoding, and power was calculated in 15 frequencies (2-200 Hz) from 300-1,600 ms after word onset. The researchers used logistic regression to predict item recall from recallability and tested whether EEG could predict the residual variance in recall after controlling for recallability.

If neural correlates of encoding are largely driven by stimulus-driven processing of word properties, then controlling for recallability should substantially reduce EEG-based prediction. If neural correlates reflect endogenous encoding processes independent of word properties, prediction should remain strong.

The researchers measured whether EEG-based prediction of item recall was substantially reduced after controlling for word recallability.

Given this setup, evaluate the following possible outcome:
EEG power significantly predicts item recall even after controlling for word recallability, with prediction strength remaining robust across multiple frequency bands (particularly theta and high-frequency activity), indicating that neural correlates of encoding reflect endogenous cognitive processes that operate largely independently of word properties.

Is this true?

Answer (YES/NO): NO